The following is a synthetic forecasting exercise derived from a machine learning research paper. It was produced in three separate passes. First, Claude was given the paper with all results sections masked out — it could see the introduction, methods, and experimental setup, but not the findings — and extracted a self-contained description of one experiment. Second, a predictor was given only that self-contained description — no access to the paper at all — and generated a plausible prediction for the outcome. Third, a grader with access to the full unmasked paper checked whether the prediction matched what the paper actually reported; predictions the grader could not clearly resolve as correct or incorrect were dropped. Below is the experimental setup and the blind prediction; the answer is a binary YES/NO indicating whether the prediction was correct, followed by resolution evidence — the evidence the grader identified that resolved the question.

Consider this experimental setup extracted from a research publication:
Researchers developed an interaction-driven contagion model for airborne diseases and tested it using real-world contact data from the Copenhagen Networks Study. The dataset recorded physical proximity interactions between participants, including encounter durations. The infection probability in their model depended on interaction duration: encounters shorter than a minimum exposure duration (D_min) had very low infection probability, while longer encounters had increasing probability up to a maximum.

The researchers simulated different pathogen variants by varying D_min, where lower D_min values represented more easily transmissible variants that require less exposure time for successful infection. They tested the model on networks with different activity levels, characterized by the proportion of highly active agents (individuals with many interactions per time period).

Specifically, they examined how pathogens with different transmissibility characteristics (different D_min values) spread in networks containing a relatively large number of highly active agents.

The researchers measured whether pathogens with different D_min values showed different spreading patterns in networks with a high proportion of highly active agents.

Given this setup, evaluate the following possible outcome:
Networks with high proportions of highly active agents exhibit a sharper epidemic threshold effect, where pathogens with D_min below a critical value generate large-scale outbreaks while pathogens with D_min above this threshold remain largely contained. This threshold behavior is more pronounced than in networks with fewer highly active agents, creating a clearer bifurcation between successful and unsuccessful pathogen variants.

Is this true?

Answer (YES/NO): NO